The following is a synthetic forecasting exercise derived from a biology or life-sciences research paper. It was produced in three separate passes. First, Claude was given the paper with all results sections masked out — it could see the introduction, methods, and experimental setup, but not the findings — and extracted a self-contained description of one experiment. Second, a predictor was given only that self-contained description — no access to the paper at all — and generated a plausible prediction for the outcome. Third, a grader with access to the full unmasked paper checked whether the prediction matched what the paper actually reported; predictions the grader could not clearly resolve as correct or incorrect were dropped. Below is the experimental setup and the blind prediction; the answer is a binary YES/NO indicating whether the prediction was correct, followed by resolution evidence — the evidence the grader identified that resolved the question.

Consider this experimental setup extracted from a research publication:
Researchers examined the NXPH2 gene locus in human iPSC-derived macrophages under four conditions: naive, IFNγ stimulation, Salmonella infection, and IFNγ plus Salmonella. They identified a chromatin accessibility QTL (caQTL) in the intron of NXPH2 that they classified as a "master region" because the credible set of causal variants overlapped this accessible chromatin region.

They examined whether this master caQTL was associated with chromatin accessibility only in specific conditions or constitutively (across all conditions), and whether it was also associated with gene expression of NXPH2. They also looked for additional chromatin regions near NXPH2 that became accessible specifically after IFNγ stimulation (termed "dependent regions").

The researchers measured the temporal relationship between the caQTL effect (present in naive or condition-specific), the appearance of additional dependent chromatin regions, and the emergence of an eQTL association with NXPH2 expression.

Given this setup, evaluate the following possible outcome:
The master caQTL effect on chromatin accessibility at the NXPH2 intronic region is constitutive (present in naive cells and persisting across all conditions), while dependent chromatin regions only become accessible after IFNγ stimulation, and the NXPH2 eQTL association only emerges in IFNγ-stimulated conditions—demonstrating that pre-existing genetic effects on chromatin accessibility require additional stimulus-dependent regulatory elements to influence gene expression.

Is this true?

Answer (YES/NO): NO